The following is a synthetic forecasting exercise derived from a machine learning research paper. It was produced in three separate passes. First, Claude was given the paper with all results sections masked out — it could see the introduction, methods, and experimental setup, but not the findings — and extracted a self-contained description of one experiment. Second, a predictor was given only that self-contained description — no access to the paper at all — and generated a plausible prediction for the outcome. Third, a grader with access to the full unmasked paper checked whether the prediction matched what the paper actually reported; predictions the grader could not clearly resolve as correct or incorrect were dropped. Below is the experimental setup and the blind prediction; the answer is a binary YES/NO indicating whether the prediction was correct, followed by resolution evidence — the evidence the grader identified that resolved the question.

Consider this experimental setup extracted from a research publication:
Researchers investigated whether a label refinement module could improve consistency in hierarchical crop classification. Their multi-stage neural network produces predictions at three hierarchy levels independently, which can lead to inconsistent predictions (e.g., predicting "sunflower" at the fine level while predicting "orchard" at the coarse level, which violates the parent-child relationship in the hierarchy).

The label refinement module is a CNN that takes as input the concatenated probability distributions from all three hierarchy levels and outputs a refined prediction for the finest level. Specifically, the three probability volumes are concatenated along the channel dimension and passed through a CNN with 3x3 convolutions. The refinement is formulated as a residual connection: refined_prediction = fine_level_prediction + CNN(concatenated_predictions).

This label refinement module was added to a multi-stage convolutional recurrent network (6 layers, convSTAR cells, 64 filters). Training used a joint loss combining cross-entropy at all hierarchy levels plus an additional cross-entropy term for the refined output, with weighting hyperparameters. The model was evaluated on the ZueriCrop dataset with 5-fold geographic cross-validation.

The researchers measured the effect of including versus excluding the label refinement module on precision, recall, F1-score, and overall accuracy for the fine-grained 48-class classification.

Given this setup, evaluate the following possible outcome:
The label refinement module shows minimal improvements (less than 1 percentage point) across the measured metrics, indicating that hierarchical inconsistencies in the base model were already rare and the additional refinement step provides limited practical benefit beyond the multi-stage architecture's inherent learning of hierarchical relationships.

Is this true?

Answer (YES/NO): NO